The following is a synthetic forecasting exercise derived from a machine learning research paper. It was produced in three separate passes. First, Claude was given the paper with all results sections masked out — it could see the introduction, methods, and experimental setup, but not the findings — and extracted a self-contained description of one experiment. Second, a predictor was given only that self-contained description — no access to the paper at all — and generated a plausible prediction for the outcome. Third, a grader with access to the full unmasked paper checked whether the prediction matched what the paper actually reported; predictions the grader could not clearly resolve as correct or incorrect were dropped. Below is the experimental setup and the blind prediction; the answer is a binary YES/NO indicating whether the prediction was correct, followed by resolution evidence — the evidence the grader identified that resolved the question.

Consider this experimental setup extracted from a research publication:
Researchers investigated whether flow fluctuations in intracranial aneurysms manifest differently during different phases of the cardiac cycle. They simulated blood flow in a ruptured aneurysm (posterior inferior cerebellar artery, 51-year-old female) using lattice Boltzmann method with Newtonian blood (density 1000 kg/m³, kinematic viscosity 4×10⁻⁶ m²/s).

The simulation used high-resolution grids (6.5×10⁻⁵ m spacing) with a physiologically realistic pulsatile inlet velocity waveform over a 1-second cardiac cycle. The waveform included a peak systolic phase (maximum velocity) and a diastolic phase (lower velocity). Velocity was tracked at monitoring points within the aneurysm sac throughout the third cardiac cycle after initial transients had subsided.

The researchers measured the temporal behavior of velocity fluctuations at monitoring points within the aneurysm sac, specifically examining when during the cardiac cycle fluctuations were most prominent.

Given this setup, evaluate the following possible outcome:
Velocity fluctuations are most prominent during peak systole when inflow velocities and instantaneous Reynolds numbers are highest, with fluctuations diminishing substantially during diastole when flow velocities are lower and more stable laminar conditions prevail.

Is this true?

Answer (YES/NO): NO